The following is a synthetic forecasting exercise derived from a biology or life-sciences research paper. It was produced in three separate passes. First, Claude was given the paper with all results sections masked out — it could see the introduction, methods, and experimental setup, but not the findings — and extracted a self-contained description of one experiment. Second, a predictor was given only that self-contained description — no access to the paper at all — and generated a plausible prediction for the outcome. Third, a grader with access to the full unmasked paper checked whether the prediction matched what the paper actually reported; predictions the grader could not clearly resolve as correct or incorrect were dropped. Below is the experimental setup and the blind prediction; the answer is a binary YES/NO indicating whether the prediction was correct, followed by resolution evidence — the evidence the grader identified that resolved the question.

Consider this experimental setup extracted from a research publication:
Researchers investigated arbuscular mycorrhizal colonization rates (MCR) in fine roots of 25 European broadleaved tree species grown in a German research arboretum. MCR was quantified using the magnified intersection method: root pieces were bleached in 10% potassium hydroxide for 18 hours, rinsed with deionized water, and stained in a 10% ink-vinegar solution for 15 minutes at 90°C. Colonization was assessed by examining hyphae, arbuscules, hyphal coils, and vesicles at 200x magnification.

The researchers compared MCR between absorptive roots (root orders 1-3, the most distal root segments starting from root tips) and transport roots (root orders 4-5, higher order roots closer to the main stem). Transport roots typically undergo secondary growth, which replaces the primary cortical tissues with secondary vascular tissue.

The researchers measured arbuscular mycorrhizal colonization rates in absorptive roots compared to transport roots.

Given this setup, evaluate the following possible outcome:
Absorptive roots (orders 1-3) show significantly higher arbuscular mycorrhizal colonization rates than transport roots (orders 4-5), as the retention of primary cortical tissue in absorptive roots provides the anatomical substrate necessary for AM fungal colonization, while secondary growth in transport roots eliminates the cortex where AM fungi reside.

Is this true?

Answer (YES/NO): NO